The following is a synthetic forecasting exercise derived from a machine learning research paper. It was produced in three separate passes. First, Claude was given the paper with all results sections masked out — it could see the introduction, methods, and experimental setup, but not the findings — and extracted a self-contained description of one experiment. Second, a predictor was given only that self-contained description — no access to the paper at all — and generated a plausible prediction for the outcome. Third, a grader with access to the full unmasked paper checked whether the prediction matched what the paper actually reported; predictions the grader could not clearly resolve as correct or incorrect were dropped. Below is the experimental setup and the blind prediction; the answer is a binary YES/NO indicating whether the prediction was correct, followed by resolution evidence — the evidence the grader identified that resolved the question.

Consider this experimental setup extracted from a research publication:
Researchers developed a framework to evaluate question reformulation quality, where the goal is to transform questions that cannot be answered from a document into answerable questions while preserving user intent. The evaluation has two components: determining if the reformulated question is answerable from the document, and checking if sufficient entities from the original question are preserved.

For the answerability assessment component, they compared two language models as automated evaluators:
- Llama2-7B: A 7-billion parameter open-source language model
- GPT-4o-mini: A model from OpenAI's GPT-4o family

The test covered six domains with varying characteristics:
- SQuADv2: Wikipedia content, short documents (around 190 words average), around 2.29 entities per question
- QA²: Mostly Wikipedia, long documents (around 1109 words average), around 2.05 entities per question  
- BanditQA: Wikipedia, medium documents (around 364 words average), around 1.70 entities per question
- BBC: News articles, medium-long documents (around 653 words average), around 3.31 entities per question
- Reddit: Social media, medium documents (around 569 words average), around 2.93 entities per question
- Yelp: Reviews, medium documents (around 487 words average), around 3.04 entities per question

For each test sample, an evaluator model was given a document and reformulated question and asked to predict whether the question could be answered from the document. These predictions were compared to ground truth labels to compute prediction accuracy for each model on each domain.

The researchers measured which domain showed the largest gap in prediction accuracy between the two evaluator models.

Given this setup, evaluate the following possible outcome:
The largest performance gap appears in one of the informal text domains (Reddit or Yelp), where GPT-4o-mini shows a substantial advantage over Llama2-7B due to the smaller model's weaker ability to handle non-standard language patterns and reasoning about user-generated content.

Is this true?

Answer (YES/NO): NO